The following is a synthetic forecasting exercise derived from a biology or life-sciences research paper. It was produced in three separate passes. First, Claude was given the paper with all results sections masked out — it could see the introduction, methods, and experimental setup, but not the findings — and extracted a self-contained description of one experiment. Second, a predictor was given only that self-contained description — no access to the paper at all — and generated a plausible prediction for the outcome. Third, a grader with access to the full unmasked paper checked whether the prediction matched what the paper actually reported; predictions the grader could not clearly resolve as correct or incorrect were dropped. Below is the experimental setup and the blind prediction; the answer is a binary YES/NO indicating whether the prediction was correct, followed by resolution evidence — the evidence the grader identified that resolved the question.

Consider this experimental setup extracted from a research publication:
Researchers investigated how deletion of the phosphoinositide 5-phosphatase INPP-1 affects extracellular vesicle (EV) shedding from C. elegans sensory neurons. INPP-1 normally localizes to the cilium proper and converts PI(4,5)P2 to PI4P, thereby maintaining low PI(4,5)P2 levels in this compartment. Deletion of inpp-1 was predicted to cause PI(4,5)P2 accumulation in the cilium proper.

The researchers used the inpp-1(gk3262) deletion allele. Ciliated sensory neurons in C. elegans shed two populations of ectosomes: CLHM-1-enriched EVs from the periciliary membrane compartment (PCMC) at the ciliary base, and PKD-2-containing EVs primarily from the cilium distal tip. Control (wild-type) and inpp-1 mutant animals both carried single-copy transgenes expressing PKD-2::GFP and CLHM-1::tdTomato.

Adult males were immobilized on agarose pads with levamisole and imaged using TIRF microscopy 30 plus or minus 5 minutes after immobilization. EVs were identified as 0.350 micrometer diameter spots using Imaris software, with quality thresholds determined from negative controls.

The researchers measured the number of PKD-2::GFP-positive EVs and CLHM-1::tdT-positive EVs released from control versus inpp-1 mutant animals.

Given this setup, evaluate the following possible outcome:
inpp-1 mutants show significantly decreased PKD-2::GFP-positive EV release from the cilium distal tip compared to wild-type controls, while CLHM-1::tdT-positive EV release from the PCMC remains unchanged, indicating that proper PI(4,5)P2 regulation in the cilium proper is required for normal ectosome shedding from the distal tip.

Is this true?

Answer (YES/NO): NO